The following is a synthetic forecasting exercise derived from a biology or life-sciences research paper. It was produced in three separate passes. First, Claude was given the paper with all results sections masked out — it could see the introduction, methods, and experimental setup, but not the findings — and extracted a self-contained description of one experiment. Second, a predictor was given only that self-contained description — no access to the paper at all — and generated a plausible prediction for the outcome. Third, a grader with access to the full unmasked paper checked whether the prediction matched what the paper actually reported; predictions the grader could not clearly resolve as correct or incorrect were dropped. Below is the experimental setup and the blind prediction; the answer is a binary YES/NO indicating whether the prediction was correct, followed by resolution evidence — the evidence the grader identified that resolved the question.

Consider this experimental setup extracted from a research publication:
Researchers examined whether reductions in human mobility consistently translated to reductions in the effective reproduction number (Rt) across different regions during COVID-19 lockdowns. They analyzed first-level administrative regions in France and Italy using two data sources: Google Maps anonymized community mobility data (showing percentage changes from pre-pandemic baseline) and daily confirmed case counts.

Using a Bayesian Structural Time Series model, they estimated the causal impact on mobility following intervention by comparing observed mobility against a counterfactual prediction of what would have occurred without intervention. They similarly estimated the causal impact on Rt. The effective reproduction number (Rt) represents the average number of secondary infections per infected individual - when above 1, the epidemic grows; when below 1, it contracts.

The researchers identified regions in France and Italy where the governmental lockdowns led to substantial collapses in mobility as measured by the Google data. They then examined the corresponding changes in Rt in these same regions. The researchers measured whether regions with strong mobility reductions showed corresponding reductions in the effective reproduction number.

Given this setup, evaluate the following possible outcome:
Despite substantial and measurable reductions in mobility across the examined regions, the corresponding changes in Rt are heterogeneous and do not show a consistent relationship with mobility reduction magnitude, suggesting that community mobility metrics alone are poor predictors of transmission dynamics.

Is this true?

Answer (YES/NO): YES